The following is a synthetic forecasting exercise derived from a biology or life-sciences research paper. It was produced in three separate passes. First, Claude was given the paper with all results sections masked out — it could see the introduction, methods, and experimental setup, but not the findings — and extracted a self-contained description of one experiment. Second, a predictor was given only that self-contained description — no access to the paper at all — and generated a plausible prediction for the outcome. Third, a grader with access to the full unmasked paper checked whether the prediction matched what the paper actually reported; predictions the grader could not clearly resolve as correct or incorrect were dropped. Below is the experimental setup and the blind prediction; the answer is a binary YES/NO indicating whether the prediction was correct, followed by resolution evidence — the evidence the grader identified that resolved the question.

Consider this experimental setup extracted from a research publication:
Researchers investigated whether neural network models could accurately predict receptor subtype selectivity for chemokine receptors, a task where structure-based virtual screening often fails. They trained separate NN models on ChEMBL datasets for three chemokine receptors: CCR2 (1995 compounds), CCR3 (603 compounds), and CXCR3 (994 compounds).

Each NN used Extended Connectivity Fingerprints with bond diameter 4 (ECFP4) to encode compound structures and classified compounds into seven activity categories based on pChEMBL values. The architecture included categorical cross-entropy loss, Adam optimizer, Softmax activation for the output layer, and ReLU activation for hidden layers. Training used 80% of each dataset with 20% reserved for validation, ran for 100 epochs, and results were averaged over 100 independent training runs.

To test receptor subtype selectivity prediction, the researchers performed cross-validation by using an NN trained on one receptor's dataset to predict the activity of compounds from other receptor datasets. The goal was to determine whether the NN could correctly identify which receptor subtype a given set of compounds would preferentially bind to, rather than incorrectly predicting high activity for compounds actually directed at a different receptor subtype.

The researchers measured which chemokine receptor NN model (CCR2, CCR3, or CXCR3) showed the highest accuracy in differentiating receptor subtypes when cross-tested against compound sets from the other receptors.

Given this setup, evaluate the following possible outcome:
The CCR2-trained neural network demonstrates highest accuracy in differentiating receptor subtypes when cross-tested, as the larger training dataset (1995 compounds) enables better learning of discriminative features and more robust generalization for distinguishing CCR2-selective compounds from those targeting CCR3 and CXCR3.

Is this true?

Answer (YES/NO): NO